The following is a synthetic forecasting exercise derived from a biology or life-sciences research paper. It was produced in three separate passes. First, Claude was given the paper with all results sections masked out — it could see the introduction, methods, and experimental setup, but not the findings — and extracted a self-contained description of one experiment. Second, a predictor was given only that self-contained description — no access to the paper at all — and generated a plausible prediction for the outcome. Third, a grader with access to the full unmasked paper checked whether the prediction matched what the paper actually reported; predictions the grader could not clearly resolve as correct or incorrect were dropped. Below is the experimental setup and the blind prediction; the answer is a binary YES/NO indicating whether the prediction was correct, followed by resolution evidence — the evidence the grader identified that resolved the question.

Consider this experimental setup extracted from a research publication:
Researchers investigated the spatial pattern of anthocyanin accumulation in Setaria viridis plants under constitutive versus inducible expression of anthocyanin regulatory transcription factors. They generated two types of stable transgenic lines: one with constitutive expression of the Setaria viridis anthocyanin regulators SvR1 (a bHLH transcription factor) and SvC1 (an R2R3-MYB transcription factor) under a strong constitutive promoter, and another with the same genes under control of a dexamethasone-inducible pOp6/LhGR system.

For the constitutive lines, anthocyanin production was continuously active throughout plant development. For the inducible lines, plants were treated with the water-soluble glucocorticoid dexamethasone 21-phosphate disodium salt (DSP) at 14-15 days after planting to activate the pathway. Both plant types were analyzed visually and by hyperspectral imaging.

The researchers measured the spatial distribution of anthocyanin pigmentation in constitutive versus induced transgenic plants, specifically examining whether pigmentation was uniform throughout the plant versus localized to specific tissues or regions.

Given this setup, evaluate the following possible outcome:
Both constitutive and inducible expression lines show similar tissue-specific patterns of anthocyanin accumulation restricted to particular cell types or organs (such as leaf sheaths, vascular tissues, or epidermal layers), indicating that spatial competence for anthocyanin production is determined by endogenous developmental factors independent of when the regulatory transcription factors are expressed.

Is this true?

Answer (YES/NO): NO